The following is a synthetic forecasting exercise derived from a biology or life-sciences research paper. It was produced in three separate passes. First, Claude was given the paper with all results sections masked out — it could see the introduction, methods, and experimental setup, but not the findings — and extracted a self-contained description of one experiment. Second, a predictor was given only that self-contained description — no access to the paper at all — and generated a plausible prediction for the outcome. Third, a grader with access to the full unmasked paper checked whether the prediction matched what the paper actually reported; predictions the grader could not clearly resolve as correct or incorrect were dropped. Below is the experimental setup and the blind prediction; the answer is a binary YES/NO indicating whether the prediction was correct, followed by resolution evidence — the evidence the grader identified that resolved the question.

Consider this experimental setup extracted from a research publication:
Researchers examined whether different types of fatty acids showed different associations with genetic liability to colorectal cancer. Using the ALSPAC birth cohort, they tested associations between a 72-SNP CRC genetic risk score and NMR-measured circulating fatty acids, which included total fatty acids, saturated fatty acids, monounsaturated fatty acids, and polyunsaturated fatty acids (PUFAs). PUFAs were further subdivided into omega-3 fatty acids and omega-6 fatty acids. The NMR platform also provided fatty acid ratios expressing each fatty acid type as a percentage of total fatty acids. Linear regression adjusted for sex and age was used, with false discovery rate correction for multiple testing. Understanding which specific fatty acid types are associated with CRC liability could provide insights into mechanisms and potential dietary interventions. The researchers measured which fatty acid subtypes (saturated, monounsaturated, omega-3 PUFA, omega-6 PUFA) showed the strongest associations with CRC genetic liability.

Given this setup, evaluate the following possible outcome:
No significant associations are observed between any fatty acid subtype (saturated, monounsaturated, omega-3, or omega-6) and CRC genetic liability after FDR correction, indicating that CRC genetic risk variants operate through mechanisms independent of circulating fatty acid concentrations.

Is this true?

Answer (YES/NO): NO